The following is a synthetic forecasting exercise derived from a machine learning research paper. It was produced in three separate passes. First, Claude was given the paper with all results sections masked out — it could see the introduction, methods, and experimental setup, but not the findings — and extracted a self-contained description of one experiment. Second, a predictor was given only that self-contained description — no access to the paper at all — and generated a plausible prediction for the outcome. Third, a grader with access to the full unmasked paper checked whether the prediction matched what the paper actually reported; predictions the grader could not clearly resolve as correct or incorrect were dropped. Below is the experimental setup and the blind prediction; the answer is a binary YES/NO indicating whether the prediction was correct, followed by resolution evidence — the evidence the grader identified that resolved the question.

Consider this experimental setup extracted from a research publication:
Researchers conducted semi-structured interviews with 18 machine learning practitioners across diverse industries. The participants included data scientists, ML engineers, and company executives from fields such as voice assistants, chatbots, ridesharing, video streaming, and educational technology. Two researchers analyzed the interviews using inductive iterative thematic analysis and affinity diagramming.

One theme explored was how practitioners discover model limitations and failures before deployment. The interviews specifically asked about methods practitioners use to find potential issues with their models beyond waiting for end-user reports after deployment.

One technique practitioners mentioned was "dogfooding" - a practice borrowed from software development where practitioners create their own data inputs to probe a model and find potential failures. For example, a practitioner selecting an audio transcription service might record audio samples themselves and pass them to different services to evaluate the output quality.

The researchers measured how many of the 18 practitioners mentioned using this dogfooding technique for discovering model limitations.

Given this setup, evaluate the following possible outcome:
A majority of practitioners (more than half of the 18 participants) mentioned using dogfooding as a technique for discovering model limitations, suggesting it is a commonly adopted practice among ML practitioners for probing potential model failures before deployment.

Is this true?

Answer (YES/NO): YES